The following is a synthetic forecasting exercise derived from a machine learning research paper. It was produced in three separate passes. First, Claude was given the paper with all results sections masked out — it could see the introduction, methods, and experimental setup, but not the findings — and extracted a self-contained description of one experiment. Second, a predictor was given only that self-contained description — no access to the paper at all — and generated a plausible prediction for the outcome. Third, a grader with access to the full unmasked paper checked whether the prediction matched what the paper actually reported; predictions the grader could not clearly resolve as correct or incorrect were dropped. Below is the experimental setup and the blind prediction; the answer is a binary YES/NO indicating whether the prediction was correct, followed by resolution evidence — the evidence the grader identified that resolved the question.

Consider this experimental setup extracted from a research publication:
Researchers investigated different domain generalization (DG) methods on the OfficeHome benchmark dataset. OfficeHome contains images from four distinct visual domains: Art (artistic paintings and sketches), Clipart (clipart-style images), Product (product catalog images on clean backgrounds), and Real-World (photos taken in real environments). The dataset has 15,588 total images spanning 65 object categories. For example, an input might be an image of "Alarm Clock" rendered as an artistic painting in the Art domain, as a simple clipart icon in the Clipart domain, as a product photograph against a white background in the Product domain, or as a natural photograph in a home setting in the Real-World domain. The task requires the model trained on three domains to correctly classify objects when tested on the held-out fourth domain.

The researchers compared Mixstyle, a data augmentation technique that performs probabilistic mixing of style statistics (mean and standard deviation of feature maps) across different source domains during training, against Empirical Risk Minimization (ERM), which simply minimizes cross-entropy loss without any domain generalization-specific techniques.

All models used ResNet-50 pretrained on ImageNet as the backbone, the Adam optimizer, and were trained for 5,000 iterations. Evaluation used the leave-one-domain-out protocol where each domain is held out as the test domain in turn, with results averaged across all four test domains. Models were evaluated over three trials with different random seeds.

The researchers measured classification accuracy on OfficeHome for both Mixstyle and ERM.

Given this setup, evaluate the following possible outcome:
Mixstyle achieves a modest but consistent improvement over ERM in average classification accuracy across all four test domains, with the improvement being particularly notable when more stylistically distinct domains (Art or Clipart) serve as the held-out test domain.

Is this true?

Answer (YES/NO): NO